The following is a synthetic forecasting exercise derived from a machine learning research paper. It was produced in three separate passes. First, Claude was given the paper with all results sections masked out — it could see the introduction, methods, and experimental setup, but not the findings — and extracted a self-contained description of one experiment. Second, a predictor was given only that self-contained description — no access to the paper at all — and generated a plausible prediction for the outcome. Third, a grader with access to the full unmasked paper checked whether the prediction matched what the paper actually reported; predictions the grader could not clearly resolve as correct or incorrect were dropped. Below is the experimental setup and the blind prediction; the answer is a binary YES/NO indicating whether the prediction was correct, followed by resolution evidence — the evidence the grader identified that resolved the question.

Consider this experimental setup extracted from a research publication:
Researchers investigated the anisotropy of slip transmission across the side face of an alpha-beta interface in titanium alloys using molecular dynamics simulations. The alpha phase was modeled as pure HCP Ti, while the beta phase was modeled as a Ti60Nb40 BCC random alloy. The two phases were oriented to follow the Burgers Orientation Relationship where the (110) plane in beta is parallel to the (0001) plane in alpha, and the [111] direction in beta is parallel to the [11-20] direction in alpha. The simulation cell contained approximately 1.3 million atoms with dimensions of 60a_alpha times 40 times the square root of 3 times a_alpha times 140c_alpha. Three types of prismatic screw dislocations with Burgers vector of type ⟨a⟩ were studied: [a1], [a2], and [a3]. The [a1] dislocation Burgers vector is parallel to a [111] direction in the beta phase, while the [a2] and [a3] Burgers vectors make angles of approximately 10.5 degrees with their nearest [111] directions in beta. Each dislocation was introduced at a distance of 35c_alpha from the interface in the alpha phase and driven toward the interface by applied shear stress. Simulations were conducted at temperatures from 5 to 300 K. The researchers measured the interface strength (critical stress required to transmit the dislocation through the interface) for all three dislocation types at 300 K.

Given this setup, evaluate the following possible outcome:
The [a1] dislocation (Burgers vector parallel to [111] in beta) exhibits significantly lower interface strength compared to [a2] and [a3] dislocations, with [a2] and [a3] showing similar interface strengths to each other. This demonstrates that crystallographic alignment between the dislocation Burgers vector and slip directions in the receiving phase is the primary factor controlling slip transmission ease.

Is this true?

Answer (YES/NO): NO